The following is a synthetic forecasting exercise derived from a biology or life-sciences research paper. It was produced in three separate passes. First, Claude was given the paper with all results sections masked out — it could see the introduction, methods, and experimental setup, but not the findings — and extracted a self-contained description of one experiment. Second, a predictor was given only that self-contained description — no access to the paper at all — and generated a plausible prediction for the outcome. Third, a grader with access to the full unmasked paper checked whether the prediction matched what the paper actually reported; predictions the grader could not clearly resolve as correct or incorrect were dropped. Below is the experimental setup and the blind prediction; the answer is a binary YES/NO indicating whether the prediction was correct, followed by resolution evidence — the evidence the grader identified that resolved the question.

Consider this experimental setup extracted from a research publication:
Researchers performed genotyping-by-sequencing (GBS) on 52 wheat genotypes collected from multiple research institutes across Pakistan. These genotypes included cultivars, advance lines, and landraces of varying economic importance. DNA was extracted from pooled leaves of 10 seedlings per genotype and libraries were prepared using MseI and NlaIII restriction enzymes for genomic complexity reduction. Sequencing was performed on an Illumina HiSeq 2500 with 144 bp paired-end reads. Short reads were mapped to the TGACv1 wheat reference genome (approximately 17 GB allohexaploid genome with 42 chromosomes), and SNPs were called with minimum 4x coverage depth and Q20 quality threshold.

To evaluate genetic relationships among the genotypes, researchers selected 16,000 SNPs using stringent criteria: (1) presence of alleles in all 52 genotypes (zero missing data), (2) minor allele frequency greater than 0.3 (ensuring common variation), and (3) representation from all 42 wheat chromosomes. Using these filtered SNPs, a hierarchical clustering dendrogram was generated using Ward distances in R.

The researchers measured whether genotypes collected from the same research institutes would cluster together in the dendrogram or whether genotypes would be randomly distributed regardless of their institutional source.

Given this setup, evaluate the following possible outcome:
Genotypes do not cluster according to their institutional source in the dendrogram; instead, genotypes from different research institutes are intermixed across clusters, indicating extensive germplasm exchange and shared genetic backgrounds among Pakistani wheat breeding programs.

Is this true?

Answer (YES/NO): NO